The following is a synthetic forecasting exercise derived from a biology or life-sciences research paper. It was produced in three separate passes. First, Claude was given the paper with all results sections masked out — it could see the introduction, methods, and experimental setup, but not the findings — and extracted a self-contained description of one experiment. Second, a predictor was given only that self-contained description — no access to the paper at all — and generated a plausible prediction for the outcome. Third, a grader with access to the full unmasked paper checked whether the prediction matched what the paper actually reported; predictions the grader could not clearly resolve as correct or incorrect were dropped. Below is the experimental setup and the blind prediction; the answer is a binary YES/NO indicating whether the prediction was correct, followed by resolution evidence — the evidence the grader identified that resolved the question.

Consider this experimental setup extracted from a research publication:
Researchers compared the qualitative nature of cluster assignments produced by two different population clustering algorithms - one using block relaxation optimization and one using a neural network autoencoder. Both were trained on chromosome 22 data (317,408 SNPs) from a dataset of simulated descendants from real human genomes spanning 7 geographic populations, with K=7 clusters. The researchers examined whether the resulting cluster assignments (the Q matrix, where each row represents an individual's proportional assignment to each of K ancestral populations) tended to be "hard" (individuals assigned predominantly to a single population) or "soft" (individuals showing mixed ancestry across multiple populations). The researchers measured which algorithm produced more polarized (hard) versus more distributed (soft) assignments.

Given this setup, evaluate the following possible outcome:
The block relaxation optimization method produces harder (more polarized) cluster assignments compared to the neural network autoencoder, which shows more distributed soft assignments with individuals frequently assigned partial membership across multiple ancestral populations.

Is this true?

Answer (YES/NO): NO